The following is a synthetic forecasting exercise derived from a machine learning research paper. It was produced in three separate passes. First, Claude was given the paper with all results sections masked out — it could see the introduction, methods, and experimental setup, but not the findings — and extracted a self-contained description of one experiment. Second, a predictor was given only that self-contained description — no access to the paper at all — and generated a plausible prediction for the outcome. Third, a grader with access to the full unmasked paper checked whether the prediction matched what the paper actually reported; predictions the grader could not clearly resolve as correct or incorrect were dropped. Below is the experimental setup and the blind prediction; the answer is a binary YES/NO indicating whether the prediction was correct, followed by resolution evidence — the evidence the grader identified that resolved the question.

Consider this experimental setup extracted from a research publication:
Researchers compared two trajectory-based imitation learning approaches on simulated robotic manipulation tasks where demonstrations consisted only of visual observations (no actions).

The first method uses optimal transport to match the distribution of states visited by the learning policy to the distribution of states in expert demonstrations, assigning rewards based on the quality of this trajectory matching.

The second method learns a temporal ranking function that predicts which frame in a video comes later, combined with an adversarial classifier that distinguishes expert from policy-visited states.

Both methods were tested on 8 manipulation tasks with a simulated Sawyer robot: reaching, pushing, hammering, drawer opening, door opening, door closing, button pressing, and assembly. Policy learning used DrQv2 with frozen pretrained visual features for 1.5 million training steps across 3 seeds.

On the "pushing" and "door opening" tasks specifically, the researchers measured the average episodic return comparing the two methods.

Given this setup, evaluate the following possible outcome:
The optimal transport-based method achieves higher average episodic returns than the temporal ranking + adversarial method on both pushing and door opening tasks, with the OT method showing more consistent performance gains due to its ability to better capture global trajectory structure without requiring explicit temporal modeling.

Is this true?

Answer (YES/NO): YES